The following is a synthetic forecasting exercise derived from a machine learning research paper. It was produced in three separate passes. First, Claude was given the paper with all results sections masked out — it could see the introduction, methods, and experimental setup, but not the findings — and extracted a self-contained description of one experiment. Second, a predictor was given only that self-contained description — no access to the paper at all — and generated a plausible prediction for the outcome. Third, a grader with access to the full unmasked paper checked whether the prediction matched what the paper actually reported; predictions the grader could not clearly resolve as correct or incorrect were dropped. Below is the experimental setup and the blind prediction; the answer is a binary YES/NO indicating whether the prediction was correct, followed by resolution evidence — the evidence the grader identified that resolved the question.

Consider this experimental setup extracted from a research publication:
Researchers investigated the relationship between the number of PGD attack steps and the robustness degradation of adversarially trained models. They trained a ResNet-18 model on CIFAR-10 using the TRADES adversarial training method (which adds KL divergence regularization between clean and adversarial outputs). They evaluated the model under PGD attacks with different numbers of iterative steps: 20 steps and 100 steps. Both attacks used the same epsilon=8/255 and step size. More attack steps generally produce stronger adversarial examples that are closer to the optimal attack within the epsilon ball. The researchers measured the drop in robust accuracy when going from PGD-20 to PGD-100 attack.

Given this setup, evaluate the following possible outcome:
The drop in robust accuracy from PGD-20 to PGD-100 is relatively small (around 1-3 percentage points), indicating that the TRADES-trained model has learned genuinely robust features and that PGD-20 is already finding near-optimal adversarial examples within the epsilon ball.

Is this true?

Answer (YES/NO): YES